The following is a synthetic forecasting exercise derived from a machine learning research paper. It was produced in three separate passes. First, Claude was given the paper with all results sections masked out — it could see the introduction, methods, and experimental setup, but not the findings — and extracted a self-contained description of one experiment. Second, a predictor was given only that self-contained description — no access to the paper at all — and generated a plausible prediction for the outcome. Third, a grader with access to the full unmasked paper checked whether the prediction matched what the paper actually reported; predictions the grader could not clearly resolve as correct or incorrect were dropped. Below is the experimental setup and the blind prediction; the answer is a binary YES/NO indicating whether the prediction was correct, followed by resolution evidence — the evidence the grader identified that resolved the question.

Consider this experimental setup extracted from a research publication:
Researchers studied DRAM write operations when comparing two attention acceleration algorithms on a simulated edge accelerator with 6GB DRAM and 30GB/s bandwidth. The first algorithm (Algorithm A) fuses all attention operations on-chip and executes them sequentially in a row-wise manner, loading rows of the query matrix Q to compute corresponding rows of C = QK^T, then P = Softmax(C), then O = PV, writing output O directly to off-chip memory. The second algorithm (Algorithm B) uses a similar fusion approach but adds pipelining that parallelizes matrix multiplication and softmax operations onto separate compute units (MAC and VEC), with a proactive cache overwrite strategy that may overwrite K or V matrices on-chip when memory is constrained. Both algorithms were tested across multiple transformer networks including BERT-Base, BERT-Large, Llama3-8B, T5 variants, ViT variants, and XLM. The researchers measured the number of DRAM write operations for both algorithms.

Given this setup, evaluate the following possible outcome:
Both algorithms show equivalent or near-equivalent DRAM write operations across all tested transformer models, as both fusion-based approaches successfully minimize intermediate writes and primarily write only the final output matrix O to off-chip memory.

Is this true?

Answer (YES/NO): YES